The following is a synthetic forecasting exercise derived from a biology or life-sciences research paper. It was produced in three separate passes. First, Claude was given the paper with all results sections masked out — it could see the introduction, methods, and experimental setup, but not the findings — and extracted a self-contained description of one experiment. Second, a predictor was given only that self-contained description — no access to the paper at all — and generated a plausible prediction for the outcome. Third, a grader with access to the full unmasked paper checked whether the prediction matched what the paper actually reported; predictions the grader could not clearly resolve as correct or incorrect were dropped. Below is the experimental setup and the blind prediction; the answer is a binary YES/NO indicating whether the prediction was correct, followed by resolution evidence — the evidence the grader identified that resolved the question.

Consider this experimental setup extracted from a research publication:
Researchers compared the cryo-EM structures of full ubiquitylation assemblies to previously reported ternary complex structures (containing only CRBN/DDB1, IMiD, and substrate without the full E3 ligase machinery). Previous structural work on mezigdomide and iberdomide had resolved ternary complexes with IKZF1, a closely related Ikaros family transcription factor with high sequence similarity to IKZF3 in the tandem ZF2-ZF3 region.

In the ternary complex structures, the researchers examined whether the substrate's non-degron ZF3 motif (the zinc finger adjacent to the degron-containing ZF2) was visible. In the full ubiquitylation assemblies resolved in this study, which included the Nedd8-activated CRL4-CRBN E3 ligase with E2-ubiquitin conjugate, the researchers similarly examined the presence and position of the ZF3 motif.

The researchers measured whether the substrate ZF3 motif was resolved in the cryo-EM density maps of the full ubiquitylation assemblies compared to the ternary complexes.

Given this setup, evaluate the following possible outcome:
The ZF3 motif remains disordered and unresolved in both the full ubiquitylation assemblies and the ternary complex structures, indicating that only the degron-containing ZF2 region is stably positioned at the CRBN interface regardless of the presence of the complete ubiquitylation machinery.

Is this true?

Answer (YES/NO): NO